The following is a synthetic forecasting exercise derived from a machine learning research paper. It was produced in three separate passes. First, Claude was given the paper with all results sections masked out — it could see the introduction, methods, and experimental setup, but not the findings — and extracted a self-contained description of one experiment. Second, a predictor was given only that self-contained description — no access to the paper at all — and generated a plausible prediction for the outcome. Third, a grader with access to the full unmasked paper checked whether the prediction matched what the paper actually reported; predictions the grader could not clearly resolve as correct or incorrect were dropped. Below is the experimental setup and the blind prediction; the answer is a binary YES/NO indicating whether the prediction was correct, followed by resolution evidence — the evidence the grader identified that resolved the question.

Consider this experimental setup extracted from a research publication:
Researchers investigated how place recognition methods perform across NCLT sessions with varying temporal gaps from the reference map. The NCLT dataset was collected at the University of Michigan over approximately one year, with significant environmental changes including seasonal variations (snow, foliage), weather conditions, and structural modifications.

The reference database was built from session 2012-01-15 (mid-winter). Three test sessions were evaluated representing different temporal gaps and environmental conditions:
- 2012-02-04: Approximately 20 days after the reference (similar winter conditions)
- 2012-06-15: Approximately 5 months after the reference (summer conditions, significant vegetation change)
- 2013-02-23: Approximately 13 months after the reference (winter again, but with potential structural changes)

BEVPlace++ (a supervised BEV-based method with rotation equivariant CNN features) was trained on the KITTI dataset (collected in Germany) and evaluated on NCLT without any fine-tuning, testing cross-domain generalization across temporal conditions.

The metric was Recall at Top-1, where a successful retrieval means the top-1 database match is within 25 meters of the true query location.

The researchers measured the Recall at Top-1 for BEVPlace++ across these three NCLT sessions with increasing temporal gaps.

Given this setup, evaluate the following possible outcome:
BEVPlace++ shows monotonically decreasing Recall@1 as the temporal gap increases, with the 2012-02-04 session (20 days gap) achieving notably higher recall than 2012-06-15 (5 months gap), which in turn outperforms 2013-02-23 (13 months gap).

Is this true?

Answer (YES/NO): YES